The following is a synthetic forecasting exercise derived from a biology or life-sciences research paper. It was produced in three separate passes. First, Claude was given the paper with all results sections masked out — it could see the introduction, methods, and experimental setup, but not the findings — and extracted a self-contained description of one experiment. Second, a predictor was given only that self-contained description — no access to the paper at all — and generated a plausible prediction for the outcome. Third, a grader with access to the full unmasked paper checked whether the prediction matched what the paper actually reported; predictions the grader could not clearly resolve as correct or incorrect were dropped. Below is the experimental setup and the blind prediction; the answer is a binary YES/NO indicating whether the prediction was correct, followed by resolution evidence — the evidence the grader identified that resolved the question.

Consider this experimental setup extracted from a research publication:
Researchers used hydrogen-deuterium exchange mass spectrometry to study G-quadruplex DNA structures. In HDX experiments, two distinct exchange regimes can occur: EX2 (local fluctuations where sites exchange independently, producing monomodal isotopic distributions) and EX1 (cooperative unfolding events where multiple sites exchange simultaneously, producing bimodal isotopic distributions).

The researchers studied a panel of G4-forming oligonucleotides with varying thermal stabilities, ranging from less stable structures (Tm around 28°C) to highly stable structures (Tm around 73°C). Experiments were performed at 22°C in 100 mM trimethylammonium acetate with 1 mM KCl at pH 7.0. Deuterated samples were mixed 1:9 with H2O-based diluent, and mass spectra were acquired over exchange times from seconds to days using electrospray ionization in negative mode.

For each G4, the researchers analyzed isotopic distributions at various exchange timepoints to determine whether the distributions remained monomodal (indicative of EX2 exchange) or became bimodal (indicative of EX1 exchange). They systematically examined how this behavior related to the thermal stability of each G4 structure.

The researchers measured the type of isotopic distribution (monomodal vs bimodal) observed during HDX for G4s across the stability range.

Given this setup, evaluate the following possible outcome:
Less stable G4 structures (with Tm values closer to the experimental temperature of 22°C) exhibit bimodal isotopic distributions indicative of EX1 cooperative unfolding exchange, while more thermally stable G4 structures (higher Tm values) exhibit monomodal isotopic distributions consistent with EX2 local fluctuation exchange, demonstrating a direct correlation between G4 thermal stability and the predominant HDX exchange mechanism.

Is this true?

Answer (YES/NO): YES